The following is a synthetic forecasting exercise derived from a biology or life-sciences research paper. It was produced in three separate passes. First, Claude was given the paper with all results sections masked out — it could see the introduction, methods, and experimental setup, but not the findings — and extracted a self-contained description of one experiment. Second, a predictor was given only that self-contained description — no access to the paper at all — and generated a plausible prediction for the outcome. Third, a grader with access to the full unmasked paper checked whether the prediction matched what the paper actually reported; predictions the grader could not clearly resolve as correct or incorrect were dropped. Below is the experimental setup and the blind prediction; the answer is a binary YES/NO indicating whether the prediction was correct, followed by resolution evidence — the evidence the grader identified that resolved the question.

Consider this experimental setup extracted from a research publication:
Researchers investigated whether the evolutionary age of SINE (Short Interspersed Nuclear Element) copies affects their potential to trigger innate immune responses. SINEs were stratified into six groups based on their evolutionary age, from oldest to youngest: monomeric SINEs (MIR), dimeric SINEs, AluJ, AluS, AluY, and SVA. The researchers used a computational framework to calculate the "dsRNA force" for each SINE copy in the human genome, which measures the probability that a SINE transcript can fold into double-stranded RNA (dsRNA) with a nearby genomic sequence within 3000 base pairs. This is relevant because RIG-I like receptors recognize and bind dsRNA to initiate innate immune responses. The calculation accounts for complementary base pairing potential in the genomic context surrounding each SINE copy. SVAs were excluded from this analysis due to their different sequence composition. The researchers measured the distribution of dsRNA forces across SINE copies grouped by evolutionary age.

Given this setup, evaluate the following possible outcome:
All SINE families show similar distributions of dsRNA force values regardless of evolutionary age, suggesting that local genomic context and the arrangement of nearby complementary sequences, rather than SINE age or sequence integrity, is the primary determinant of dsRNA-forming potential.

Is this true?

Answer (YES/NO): NO